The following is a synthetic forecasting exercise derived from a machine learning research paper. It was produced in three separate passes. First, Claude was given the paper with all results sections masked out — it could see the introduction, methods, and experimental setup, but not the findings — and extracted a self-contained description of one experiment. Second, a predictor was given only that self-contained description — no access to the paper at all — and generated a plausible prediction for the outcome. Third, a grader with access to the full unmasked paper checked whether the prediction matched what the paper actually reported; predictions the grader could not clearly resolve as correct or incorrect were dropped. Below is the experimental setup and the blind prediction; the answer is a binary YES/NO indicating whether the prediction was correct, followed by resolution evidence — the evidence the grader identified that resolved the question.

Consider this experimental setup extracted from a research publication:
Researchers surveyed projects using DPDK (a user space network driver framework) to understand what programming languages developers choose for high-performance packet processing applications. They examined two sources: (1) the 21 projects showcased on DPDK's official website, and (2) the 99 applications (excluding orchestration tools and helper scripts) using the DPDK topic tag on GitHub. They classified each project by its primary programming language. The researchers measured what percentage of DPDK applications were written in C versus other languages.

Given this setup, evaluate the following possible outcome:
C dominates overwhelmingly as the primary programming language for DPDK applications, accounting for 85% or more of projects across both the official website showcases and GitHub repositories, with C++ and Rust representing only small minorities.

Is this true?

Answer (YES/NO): NO